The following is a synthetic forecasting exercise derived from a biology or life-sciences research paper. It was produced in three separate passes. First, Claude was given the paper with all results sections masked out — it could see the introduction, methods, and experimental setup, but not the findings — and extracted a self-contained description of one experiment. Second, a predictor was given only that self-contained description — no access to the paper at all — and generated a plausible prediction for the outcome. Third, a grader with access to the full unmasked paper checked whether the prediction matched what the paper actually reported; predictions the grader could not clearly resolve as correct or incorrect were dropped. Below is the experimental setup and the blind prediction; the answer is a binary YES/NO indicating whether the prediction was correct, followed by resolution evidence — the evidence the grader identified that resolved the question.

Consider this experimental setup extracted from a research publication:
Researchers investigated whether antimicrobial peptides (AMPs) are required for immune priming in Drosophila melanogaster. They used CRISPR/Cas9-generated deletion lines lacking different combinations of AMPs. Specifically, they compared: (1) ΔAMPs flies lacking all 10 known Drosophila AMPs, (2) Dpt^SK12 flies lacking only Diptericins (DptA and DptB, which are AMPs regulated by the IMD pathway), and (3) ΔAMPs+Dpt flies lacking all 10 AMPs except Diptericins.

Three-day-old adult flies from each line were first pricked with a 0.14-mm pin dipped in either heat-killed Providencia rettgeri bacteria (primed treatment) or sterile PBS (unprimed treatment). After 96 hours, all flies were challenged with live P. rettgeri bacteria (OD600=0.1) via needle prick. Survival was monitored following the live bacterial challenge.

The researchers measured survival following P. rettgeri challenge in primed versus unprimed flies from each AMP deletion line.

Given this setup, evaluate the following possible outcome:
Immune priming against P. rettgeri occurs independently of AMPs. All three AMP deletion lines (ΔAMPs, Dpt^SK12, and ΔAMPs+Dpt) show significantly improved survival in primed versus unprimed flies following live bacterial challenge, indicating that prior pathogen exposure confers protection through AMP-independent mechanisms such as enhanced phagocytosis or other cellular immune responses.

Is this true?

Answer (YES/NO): NO